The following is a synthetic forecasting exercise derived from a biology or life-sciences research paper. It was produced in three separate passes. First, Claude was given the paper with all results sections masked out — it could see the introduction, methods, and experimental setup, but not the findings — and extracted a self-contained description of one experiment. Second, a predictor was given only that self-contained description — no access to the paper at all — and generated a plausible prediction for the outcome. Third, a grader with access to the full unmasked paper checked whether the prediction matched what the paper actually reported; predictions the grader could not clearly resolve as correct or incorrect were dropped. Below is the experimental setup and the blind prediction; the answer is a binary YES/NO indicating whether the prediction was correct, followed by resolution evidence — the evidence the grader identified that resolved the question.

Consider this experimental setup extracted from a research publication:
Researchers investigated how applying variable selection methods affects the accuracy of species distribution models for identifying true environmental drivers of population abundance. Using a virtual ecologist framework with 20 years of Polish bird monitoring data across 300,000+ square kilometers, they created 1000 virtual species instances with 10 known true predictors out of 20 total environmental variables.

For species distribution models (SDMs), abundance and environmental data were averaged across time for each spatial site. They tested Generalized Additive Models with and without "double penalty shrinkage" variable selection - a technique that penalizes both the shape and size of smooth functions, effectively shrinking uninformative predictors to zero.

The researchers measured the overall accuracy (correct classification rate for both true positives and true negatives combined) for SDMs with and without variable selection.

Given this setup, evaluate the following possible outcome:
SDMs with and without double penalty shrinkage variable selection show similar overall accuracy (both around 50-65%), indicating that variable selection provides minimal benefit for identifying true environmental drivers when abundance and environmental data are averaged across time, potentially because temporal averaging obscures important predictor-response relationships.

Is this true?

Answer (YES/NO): NO